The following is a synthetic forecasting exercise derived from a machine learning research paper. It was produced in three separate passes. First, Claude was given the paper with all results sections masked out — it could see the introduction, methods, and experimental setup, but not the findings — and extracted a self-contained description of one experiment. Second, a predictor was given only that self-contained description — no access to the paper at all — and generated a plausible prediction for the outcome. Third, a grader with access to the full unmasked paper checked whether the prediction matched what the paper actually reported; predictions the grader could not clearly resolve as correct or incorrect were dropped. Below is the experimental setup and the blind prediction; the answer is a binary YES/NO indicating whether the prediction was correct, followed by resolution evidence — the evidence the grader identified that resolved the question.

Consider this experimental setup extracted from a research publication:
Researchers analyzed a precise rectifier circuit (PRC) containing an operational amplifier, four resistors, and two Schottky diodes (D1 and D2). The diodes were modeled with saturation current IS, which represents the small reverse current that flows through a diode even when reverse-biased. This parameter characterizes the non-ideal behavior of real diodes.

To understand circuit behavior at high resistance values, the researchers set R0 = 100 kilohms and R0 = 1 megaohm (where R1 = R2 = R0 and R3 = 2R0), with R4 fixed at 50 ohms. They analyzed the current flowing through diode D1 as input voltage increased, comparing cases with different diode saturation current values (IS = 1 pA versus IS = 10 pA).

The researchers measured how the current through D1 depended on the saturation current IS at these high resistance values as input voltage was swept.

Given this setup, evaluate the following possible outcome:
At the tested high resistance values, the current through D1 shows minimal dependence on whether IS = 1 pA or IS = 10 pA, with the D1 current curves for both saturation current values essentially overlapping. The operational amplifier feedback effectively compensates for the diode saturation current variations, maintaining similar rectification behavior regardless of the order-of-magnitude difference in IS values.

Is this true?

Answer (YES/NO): NO